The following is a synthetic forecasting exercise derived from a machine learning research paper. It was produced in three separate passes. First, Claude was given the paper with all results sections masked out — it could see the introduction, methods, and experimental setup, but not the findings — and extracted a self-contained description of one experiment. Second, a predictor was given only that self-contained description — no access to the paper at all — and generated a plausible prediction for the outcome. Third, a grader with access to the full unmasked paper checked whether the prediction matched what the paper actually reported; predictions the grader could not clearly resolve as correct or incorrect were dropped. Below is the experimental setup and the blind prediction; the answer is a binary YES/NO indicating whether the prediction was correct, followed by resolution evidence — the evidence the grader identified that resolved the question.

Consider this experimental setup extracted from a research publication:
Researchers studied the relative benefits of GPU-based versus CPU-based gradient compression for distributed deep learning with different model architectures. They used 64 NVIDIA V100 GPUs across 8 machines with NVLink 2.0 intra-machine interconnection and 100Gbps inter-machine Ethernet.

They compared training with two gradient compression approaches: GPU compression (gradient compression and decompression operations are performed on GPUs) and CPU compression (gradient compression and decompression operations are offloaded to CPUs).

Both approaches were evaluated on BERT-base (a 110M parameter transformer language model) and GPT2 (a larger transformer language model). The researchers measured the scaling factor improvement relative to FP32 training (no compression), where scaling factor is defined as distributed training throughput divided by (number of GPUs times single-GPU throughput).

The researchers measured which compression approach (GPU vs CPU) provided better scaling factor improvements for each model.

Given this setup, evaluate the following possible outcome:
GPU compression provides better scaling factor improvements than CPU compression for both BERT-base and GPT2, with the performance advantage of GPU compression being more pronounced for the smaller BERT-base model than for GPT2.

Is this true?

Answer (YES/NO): NO